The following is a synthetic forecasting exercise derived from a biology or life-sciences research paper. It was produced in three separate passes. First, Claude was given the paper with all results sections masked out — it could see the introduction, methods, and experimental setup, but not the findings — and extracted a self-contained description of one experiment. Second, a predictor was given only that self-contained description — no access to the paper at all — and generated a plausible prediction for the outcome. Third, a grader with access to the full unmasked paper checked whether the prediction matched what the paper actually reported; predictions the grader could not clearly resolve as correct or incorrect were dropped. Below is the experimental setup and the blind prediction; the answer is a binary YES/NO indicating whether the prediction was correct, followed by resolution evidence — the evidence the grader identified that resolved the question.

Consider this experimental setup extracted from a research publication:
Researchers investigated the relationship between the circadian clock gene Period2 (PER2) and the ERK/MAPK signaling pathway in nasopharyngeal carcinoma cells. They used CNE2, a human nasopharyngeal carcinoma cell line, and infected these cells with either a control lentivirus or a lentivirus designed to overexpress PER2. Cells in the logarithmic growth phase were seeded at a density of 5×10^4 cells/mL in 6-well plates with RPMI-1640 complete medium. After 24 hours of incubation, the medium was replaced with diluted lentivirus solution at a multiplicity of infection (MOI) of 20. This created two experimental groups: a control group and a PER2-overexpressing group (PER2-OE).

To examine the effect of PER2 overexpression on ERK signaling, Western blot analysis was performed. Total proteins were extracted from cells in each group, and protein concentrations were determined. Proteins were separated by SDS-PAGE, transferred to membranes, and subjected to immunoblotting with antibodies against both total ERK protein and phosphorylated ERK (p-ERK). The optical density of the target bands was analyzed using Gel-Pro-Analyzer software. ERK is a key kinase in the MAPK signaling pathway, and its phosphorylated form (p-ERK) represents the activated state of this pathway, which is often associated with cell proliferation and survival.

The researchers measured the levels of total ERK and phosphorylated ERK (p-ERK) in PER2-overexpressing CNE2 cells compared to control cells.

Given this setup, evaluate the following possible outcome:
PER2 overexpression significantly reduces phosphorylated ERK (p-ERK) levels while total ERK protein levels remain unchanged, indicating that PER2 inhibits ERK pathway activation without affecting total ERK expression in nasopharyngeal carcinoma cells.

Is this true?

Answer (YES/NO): YES